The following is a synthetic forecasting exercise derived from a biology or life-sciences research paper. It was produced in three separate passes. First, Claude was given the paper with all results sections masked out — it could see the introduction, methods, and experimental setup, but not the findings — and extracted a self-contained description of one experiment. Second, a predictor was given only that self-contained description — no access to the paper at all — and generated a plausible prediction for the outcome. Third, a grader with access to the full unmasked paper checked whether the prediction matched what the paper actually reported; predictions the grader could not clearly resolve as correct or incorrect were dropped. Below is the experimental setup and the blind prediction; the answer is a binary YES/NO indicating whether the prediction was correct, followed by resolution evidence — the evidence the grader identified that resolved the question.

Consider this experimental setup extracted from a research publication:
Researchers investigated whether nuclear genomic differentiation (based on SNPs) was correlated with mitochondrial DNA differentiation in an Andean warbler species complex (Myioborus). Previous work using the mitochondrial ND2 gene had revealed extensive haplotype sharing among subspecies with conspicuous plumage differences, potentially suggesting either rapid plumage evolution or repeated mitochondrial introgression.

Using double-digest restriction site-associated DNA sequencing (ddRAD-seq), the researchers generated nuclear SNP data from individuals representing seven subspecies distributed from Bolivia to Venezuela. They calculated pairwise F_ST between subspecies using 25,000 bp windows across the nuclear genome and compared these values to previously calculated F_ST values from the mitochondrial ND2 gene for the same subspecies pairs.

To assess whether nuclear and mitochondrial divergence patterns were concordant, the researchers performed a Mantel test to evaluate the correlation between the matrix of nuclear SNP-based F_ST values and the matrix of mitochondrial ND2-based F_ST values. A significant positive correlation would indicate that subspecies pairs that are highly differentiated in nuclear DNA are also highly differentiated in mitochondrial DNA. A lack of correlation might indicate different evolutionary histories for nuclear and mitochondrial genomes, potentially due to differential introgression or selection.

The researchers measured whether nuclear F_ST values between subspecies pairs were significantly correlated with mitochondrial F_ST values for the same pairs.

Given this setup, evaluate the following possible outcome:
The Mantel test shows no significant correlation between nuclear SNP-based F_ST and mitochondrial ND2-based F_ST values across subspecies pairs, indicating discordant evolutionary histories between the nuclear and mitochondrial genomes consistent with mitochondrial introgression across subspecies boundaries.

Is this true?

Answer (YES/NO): NO